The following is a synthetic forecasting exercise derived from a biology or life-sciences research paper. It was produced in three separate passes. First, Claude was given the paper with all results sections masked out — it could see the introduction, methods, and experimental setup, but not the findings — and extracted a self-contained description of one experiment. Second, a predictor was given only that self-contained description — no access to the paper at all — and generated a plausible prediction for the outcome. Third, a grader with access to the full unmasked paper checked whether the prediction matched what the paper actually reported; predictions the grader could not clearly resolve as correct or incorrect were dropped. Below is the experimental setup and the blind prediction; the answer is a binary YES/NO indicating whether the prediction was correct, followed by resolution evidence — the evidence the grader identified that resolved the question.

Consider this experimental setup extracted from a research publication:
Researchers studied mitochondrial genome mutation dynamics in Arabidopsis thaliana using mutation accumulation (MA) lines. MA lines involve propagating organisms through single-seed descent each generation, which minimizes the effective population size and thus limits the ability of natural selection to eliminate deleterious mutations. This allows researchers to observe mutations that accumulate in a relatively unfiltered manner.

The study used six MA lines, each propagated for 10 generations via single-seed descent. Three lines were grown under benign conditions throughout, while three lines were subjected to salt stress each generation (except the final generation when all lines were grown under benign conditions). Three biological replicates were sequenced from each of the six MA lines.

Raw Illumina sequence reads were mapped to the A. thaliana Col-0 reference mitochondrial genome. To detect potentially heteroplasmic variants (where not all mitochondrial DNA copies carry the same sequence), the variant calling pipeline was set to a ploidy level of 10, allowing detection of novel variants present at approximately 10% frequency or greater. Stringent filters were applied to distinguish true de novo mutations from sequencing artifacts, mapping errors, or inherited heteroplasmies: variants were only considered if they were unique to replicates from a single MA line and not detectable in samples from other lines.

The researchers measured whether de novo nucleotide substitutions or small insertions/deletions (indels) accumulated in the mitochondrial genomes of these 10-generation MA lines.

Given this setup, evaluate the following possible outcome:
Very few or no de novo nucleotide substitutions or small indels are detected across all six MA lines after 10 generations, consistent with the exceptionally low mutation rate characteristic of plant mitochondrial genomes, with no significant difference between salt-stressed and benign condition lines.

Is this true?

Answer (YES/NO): YES